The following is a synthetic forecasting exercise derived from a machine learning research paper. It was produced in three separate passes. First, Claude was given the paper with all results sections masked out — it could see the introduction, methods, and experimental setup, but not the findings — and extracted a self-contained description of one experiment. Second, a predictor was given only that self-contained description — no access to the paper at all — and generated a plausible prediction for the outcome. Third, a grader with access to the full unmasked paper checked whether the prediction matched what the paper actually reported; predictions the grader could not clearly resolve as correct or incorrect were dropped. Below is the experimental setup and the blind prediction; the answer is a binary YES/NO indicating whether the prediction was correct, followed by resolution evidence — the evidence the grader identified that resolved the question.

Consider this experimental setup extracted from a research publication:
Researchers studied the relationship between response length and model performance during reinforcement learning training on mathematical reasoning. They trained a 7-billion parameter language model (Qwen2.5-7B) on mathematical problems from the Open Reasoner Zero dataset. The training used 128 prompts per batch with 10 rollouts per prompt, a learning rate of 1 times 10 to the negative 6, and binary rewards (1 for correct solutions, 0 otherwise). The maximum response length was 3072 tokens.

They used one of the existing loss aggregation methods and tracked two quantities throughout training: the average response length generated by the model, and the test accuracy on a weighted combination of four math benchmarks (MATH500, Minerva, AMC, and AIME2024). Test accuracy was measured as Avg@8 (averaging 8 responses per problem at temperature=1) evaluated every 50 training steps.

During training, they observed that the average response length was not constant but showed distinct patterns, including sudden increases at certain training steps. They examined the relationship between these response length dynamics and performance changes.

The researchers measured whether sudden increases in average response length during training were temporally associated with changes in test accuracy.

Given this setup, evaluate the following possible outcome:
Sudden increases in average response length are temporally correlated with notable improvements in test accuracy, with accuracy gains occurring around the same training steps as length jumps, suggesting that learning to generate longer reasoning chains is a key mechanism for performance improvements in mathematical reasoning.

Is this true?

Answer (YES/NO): YES